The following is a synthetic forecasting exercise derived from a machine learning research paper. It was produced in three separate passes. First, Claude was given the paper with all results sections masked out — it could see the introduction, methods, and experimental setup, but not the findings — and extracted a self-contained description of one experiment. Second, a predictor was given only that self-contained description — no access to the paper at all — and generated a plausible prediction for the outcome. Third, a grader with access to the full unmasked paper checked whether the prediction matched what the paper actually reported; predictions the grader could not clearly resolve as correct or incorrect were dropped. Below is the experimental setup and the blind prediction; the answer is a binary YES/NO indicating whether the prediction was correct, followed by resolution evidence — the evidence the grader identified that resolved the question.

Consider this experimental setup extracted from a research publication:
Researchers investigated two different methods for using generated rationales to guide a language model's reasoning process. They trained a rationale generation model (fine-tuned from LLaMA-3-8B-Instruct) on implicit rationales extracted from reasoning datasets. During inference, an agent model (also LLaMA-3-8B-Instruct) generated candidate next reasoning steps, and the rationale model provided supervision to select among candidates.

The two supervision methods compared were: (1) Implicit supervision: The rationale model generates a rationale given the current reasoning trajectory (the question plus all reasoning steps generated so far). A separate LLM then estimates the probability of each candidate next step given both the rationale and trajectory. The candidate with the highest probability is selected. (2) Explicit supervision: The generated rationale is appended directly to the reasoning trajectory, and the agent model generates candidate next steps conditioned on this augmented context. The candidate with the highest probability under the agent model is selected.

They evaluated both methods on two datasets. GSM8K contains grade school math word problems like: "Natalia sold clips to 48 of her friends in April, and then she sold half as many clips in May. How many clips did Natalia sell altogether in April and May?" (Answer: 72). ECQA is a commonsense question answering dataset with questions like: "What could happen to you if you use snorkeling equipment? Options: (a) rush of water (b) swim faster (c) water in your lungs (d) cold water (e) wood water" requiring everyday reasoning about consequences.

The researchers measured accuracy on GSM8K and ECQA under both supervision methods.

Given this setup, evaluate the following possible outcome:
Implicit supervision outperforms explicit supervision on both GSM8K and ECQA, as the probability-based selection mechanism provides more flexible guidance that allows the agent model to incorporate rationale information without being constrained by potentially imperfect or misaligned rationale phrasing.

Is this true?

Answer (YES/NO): YES